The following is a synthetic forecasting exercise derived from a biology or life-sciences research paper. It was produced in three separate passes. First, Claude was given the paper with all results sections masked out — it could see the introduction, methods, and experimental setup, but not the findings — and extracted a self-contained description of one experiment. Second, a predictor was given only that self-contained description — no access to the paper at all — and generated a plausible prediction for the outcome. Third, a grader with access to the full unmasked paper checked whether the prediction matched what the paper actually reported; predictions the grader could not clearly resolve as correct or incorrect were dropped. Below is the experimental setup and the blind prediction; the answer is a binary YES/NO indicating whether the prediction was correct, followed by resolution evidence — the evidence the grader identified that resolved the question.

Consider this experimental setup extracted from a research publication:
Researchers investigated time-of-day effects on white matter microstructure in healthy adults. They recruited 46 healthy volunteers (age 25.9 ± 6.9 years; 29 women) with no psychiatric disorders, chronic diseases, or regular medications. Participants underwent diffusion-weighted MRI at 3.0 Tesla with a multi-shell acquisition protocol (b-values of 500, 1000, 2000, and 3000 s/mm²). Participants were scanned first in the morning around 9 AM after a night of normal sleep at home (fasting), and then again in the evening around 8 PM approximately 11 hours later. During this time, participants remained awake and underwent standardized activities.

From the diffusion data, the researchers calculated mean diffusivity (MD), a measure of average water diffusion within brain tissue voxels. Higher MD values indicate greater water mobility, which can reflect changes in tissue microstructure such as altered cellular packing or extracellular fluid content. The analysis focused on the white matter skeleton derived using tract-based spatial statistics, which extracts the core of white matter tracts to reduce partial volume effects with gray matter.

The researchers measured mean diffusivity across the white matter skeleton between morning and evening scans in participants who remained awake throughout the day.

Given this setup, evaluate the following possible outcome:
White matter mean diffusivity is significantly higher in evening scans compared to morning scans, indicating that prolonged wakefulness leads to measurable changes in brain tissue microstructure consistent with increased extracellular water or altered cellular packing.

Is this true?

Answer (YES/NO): NO